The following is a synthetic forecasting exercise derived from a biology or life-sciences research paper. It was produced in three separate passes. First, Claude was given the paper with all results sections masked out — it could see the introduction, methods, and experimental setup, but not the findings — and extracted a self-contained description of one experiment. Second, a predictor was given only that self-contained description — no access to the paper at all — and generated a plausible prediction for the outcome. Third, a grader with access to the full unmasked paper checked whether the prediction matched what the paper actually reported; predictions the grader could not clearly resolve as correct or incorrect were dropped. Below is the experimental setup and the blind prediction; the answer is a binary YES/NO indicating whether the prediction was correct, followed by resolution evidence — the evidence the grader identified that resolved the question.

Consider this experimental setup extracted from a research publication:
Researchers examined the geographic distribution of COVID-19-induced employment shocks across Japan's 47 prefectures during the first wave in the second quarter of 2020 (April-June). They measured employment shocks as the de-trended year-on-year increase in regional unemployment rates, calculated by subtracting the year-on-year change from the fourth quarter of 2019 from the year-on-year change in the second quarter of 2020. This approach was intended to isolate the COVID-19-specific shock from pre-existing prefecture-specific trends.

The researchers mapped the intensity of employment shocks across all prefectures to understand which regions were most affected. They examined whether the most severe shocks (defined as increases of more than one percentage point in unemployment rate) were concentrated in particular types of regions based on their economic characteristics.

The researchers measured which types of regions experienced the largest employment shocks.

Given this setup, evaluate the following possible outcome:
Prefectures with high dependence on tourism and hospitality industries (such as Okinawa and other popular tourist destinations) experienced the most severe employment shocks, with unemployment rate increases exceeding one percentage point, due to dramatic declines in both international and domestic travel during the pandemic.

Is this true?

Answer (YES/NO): NO